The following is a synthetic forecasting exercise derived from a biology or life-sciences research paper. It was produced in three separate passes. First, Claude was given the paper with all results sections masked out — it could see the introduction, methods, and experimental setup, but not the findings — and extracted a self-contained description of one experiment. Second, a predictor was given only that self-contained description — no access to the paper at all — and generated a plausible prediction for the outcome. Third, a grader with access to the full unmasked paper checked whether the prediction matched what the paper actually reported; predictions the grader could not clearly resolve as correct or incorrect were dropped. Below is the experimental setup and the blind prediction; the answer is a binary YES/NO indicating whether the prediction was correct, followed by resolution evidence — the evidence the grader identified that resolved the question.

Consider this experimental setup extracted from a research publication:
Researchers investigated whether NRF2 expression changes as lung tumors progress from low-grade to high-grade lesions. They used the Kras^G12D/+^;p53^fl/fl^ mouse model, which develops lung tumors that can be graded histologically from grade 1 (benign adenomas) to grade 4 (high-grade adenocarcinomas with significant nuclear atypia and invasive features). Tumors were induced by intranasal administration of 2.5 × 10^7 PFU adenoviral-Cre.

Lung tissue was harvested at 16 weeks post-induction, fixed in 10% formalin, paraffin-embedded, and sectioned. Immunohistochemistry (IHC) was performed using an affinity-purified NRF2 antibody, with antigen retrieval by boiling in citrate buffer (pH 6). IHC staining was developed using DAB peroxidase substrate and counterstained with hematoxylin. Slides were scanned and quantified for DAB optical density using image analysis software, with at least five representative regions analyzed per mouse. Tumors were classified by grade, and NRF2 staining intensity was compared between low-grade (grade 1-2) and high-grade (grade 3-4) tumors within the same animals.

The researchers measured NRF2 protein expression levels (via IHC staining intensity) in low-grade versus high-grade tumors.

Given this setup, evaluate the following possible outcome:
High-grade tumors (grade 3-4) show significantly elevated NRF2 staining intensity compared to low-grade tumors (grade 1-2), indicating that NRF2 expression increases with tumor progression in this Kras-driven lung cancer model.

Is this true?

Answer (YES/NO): NO